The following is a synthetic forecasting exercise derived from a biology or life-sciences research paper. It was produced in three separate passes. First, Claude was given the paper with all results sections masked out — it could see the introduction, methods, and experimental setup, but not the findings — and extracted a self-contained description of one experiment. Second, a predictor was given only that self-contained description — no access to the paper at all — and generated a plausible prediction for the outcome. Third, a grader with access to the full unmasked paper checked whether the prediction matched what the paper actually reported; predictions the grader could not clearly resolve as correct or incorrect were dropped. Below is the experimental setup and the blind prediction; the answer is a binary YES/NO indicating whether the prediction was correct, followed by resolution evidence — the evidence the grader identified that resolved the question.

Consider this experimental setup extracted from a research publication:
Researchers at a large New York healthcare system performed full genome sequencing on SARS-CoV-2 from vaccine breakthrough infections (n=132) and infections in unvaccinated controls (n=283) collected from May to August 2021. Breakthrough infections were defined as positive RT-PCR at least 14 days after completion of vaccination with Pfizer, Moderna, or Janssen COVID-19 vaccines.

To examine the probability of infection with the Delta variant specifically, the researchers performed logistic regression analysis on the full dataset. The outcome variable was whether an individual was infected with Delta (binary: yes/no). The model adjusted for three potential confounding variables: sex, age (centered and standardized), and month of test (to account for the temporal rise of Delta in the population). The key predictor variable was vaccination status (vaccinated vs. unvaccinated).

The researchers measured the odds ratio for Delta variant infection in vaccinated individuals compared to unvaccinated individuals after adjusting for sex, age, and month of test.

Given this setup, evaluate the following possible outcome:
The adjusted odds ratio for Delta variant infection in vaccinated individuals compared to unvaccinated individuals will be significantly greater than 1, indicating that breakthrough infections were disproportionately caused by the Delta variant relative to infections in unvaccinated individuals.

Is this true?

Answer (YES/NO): NO